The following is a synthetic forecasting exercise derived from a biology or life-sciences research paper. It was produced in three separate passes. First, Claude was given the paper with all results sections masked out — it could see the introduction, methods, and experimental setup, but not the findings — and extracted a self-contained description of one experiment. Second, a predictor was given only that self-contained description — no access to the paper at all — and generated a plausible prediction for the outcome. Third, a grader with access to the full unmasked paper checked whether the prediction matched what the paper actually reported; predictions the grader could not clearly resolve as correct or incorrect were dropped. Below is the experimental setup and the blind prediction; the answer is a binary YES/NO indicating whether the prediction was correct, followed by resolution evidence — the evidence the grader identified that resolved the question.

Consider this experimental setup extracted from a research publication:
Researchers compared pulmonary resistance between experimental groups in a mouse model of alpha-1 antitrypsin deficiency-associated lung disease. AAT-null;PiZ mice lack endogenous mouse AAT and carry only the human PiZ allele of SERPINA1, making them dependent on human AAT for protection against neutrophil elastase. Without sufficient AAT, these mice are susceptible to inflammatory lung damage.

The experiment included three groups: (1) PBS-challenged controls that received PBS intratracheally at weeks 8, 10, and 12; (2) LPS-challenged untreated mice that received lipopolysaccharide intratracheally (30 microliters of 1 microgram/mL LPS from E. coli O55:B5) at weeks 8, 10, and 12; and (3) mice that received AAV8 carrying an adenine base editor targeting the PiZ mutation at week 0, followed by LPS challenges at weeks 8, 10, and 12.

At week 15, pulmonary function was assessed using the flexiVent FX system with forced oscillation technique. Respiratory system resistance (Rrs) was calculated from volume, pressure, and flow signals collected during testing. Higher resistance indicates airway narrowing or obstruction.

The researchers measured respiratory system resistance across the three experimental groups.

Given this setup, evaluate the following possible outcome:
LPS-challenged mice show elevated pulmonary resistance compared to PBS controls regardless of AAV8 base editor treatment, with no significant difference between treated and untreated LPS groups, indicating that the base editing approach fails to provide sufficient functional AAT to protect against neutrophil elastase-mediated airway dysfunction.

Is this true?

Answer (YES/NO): NO